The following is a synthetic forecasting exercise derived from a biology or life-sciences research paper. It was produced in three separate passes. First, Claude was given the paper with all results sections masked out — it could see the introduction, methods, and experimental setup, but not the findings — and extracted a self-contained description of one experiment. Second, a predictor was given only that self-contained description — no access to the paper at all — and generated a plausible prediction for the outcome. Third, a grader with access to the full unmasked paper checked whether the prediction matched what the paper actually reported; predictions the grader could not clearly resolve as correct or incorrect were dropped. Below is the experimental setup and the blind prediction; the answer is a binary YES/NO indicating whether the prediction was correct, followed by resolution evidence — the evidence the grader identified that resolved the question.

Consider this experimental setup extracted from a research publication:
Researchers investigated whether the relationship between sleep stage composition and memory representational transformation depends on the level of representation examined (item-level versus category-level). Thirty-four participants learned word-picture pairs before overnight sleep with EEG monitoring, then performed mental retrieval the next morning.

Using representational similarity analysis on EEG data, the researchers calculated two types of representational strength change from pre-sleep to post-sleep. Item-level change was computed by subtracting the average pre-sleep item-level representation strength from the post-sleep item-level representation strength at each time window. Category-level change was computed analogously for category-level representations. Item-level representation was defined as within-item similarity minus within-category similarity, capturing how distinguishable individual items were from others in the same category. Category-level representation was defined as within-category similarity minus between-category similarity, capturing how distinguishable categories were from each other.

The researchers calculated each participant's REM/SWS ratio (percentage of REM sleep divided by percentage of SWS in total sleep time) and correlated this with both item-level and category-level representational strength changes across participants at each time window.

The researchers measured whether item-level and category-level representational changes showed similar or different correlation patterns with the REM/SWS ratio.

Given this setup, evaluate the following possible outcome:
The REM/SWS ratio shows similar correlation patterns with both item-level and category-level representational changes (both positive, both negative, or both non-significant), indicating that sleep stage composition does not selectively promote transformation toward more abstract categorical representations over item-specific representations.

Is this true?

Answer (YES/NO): NO